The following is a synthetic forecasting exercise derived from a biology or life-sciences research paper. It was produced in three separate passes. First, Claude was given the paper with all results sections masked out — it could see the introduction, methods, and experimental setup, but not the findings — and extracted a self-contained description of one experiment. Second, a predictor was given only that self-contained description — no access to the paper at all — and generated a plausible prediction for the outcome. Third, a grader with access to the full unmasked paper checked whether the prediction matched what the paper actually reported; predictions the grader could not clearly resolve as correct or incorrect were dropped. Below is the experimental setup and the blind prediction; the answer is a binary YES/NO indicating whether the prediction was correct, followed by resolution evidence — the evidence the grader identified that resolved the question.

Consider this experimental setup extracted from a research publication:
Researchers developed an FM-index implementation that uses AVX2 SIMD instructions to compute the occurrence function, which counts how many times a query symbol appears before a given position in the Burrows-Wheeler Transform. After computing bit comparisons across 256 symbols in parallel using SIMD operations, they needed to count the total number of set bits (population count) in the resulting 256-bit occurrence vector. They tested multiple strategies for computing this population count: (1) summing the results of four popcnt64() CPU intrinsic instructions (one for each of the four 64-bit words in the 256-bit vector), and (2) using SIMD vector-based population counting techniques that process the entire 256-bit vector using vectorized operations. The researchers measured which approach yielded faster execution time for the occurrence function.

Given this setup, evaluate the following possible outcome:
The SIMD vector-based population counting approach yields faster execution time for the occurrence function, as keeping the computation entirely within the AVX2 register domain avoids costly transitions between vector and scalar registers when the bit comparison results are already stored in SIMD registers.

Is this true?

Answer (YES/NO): NO